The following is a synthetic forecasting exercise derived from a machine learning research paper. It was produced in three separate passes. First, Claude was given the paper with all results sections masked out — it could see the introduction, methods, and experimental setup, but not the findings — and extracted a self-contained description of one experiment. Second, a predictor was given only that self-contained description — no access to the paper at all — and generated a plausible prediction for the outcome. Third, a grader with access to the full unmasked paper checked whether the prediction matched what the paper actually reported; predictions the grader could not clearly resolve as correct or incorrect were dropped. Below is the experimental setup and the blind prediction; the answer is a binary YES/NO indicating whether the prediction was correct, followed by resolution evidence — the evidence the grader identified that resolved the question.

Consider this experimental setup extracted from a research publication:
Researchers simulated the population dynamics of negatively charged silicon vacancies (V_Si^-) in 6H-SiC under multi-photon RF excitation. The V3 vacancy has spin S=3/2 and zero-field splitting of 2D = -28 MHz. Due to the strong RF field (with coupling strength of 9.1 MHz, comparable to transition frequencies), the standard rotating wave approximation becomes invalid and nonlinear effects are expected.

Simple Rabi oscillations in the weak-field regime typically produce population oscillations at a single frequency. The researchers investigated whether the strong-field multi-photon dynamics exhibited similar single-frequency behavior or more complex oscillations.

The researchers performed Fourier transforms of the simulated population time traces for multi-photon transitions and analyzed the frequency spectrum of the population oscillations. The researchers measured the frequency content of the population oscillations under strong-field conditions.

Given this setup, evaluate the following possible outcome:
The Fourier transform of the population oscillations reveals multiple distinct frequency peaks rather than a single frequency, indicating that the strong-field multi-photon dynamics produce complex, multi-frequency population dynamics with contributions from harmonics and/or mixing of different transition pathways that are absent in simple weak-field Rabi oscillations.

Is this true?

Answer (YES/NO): YES